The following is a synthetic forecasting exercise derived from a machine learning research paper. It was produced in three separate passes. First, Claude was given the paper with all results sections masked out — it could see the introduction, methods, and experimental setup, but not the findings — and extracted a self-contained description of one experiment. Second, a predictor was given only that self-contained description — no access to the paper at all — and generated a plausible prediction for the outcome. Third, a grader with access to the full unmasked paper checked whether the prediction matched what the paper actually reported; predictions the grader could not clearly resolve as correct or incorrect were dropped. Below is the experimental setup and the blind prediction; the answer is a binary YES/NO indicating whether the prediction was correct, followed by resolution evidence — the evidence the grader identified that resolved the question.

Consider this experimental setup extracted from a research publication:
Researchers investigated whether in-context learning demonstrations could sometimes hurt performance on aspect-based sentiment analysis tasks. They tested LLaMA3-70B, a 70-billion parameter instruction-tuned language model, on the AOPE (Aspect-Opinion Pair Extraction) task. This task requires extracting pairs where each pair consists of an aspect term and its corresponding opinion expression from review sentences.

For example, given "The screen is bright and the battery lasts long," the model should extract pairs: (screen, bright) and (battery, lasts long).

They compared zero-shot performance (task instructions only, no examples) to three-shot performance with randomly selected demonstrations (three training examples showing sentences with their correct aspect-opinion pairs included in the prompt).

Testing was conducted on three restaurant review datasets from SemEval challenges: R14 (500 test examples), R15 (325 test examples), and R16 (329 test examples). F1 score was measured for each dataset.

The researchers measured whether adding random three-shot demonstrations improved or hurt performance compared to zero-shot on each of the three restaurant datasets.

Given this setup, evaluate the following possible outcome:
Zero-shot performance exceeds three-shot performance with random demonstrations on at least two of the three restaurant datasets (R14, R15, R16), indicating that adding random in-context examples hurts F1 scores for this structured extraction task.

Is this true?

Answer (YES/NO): YES